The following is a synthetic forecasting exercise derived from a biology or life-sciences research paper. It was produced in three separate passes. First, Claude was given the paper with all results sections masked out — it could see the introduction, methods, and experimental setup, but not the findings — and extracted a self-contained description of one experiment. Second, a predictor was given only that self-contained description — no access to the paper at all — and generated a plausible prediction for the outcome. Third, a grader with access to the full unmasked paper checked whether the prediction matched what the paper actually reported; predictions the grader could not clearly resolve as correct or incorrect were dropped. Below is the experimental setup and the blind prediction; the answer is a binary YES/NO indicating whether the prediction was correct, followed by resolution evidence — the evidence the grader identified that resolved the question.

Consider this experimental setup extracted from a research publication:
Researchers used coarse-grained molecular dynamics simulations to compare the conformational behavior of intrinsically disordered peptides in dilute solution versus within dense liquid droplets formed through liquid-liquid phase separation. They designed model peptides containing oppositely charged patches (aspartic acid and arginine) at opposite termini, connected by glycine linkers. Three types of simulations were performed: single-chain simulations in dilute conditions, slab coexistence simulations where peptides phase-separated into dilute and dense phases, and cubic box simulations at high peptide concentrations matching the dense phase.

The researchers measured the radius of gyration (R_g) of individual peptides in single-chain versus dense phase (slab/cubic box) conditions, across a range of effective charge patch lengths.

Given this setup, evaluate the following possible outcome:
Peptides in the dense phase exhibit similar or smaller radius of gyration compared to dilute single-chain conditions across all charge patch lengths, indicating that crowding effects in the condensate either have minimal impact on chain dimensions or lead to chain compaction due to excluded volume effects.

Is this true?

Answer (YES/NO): NO